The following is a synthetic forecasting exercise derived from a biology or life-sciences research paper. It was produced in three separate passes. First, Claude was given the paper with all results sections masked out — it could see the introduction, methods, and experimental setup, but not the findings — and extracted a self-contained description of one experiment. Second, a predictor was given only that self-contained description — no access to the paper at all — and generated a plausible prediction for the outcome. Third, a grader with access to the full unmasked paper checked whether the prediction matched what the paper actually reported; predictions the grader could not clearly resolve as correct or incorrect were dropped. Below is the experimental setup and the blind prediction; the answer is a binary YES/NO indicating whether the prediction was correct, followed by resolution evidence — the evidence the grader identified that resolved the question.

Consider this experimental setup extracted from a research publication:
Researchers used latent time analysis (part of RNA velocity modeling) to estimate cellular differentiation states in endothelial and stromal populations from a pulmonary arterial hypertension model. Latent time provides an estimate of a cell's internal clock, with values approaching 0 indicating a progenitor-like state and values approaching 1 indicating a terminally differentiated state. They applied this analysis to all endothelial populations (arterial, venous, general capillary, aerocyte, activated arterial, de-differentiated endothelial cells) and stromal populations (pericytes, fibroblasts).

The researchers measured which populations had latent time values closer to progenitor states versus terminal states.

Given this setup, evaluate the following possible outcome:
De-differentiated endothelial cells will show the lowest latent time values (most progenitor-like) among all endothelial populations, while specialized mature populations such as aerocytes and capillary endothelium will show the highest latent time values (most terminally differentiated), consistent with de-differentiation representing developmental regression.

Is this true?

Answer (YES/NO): NO